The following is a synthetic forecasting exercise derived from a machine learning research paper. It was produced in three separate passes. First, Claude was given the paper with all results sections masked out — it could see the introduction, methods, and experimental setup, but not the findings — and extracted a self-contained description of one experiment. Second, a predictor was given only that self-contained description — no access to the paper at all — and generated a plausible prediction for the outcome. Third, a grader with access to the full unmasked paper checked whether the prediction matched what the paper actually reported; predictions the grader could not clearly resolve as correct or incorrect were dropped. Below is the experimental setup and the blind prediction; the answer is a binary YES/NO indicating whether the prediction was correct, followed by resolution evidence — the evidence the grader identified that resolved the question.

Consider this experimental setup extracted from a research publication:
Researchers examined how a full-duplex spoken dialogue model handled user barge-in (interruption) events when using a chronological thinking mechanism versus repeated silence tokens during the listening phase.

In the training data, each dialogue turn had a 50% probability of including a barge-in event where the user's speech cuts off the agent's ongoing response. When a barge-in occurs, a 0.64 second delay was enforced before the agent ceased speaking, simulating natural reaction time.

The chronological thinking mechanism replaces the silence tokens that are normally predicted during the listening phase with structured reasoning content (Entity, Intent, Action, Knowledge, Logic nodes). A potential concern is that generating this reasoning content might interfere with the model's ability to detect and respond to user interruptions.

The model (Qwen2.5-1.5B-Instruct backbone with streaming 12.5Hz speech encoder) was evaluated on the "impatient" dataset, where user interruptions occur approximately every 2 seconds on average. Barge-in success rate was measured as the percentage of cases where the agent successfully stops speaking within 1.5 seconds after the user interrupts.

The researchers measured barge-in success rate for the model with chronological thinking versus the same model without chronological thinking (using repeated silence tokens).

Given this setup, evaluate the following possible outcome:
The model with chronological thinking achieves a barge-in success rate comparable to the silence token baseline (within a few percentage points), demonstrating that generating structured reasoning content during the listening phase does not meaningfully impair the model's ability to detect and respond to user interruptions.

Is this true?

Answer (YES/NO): NO